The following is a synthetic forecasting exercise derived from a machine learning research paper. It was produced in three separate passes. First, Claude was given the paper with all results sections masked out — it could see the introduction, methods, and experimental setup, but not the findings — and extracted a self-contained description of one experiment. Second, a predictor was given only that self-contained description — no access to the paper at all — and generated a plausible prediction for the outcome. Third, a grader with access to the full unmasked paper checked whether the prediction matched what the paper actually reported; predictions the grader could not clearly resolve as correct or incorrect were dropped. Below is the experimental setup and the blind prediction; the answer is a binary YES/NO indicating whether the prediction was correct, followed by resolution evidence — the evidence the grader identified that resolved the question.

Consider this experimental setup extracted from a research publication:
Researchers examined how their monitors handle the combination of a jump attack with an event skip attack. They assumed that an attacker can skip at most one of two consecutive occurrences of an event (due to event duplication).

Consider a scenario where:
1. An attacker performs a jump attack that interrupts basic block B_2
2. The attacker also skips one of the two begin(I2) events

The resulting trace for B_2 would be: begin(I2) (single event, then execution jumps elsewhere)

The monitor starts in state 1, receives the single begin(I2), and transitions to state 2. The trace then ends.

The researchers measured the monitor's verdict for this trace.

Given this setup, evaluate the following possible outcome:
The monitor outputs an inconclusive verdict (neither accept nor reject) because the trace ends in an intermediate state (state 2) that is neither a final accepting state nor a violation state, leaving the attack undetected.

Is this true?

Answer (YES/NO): NO